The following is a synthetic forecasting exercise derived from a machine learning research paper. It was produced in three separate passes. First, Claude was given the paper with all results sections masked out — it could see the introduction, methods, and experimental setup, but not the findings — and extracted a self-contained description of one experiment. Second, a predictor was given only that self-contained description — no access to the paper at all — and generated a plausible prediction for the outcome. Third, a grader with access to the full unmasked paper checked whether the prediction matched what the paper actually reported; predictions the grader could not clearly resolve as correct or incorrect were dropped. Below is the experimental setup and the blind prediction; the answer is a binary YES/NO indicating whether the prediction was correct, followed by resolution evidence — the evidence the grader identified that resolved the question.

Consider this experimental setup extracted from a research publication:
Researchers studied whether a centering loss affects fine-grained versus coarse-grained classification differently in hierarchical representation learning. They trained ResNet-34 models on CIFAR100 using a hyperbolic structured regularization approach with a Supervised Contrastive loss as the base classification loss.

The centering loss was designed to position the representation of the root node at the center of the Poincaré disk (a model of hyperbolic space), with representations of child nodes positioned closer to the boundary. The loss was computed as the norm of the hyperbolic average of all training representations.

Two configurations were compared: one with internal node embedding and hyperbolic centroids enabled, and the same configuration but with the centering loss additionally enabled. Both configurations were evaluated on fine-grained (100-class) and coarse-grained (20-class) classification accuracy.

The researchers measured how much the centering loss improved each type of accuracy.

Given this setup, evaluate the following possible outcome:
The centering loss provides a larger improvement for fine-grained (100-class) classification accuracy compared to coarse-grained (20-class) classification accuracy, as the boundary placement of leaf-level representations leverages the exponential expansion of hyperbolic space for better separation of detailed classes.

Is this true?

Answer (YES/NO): YES